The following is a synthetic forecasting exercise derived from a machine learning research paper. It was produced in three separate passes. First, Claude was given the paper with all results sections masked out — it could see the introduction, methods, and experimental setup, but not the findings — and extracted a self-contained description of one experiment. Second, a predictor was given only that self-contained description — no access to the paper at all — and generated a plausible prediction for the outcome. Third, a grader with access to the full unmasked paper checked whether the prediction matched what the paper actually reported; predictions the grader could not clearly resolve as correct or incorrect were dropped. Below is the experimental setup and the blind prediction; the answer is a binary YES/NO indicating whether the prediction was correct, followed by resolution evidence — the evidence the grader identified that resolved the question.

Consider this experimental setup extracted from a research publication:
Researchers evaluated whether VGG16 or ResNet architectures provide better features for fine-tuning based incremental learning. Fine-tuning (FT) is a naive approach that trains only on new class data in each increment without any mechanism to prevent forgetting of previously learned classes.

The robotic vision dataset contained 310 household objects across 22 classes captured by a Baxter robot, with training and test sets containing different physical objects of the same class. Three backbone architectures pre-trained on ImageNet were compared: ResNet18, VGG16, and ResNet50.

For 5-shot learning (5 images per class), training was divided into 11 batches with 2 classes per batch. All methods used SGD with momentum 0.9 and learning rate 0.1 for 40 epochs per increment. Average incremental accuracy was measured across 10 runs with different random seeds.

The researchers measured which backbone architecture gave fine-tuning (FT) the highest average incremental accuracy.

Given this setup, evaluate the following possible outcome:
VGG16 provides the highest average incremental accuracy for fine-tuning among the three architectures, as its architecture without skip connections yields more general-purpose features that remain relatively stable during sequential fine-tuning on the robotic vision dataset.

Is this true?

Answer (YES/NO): YES